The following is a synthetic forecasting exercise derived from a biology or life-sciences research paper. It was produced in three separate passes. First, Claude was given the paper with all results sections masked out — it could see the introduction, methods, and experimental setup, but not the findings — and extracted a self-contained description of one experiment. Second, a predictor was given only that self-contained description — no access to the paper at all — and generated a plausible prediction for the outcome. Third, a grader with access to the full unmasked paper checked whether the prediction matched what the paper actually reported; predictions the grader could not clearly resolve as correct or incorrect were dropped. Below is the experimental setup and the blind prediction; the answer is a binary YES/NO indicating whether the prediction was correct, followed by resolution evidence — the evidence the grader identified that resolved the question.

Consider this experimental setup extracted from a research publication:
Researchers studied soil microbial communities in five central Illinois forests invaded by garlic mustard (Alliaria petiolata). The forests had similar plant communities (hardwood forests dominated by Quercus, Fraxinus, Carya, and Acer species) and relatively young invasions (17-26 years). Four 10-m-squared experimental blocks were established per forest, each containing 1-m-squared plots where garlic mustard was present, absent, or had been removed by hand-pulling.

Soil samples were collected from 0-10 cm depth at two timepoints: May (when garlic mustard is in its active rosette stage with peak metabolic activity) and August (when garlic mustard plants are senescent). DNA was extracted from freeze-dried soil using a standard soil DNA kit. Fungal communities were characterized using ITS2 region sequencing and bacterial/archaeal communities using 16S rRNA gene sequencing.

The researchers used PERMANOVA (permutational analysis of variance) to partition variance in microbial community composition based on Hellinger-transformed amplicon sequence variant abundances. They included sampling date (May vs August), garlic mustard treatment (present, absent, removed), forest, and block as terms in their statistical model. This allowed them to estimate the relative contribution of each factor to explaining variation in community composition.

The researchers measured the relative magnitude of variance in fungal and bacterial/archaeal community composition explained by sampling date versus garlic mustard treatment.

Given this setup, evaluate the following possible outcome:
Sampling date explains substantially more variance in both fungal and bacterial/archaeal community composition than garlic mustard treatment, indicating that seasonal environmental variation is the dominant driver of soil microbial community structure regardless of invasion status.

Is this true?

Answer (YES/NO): NO